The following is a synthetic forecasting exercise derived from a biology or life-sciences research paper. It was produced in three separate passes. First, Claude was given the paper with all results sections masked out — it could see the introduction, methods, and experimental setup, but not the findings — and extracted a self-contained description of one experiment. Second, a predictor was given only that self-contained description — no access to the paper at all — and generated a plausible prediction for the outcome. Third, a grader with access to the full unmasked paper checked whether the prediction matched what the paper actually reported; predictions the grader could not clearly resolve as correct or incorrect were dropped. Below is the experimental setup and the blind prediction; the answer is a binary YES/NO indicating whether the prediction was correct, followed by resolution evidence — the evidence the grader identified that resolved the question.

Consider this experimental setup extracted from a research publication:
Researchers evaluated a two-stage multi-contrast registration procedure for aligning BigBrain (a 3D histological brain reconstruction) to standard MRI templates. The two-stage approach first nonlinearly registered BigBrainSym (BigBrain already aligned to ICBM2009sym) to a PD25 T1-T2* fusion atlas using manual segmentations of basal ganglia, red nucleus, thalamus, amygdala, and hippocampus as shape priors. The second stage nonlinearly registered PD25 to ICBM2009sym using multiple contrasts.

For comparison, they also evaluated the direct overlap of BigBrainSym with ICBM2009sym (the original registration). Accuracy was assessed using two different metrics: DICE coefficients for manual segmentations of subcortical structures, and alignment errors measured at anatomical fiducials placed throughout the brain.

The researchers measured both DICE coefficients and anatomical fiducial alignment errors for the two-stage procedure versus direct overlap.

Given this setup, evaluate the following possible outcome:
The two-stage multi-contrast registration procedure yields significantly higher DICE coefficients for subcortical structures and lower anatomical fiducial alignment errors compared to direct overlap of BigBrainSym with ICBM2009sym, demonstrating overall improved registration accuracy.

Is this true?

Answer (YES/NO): NO